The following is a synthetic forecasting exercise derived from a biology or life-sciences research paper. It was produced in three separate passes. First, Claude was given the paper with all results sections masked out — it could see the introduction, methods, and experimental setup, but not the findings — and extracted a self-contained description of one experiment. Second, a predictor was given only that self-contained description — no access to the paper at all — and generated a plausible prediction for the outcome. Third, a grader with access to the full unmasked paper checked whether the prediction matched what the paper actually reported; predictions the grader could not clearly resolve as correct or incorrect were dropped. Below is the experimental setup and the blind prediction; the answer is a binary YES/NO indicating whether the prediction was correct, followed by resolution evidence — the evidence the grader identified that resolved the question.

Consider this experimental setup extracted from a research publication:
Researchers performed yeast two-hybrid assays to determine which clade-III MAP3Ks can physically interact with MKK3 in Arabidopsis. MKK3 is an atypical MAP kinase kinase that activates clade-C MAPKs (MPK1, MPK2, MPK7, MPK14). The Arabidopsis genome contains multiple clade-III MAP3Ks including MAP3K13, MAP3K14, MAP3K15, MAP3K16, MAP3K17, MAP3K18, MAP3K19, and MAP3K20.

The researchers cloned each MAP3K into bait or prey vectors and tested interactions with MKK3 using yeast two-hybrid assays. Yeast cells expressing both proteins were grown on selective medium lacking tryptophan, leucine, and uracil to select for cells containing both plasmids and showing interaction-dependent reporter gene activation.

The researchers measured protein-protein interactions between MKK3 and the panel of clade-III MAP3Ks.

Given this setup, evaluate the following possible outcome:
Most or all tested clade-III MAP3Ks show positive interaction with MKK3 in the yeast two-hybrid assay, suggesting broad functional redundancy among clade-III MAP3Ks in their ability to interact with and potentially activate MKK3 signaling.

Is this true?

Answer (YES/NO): YES